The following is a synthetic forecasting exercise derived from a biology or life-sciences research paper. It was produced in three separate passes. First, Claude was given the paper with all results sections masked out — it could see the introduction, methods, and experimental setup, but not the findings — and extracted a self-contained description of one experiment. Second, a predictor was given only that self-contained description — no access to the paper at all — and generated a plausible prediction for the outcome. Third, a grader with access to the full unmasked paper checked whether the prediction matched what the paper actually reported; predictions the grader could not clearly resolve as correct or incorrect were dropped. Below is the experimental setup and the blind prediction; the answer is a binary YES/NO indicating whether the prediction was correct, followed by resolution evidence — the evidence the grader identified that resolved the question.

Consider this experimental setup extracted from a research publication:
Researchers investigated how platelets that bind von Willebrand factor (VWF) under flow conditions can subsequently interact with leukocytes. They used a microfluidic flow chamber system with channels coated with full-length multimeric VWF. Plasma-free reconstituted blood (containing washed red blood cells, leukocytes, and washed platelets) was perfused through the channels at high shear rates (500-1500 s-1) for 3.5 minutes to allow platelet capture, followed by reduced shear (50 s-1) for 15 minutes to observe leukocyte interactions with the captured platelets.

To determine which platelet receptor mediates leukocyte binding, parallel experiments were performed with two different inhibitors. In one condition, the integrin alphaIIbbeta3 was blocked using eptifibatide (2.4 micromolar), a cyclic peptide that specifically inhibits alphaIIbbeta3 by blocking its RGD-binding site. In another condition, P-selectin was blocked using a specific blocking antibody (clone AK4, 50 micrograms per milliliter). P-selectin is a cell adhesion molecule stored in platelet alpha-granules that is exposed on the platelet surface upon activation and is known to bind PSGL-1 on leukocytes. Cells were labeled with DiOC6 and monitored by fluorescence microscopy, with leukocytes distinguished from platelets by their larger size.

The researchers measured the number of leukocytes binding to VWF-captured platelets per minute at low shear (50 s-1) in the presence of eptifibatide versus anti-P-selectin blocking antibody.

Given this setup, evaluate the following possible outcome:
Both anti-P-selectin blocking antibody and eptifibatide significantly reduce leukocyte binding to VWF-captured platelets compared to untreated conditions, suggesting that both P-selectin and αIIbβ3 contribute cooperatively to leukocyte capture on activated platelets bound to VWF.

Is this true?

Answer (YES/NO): NO